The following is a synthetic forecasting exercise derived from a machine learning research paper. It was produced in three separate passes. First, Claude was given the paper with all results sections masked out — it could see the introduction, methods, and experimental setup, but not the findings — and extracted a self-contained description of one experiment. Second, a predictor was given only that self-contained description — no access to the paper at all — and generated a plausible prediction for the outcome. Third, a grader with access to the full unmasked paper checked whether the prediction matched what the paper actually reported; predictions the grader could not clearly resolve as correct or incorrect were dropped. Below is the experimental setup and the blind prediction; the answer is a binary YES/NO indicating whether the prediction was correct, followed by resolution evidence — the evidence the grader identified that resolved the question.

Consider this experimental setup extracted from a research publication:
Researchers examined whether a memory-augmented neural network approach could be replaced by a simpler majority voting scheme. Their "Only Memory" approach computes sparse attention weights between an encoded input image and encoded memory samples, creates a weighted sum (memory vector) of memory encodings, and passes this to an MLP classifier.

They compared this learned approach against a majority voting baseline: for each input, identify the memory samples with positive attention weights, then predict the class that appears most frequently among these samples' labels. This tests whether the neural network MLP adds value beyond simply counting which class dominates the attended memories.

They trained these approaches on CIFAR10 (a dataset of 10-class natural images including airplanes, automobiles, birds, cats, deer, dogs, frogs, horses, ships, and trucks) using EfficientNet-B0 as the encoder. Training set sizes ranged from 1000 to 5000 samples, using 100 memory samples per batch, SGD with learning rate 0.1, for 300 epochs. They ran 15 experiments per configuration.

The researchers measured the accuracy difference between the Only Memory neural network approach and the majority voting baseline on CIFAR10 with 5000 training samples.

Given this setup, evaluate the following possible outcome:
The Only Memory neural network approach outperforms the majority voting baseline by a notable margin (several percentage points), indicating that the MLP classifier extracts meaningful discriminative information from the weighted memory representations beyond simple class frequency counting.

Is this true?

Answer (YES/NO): NO